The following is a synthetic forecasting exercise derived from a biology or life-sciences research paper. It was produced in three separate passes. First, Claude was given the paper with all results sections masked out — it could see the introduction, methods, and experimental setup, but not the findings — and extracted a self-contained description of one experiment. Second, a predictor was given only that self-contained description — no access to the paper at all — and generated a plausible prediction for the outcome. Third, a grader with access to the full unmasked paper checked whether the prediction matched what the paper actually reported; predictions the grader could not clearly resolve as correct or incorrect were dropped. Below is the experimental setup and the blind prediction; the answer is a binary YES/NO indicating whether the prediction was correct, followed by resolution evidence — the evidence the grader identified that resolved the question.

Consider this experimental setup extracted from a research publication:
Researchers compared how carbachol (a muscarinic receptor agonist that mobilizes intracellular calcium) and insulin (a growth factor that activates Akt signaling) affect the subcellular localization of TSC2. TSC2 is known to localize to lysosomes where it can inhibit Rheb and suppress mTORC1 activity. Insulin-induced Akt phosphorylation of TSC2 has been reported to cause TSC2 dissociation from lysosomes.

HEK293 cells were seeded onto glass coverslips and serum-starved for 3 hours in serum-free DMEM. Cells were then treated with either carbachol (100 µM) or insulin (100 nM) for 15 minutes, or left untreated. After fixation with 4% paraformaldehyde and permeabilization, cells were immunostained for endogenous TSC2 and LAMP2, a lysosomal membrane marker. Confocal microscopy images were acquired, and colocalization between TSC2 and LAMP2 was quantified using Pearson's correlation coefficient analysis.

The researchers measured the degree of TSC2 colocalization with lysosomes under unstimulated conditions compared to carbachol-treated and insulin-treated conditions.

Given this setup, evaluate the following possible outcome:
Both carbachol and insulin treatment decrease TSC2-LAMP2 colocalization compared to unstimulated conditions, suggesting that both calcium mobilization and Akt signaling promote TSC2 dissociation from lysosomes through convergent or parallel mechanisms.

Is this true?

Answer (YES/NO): YES